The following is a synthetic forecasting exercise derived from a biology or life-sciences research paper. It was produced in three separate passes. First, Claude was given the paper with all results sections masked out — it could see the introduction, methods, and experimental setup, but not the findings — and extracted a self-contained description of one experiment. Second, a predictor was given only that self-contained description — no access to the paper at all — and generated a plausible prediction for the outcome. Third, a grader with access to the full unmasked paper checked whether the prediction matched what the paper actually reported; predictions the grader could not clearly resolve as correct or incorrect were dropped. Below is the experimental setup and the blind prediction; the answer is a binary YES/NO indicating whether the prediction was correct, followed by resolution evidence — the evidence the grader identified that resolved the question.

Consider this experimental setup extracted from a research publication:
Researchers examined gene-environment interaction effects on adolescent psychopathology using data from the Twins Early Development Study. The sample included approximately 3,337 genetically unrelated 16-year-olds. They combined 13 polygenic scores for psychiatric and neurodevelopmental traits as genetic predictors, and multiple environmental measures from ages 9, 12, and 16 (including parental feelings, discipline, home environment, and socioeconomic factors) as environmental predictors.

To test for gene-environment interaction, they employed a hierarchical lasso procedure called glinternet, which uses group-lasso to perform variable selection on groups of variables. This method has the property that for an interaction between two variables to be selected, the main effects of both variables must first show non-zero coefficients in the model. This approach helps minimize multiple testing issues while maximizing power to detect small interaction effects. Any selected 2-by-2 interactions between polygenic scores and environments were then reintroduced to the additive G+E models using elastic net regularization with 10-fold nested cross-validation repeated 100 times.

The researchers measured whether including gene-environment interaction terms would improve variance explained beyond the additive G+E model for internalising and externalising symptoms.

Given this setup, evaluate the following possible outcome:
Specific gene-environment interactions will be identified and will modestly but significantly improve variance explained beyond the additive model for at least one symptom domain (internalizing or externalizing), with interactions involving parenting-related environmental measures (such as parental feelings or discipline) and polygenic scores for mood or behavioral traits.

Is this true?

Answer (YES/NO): YES